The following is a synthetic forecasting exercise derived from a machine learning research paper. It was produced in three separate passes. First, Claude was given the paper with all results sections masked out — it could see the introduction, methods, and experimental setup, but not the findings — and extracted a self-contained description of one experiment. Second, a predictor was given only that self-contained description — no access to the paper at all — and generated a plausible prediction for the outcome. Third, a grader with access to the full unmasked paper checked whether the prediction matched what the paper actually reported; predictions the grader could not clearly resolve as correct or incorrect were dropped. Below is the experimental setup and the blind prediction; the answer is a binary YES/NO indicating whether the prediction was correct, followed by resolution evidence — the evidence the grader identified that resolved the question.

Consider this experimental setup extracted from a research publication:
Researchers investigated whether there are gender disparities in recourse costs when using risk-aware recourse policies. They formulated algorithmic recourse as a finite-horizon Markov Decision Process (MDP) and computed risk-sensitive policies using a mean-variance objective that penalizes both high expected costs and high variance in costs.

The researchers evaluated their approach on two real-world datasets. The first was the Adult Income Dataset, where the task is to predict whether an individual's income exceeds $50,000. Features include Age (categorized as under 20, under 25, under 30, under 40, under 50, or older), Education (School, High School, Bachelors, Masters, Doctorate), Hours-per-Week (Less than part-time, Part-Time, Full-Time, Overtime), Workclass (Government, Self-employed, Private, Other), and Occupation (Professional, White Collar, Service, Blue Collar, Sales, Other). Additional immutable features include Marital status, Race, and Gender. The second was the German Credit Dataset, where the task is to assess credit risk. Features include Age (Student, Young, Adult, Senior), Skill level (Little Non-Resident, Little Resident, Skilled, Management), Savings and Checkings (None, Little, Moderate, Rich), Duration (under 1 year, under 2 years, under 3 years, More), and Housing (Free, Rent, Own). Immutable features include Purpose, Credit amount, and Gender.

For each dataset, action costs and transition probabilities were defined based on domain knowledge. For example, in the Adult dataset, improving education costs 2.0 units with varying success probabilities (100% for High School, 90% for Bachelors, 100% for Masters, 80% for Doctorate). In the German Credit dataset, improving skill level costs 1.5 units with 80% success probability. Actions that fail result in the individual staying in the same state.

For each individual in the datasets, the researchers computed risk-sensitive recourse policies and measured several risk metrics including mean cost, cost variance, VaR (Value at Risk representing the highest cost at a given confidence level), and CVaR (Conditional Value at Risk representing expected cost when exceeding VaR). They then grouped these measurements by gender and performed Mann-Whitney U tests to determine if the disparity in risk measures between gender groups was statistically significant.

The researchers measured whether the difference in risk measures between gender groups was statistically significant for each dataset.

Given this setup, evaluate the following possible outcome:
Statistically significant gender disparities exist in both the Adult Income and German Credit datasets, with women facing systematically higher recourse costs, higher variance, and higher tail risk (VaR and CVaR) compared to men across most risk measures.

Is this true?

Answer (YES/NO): NO